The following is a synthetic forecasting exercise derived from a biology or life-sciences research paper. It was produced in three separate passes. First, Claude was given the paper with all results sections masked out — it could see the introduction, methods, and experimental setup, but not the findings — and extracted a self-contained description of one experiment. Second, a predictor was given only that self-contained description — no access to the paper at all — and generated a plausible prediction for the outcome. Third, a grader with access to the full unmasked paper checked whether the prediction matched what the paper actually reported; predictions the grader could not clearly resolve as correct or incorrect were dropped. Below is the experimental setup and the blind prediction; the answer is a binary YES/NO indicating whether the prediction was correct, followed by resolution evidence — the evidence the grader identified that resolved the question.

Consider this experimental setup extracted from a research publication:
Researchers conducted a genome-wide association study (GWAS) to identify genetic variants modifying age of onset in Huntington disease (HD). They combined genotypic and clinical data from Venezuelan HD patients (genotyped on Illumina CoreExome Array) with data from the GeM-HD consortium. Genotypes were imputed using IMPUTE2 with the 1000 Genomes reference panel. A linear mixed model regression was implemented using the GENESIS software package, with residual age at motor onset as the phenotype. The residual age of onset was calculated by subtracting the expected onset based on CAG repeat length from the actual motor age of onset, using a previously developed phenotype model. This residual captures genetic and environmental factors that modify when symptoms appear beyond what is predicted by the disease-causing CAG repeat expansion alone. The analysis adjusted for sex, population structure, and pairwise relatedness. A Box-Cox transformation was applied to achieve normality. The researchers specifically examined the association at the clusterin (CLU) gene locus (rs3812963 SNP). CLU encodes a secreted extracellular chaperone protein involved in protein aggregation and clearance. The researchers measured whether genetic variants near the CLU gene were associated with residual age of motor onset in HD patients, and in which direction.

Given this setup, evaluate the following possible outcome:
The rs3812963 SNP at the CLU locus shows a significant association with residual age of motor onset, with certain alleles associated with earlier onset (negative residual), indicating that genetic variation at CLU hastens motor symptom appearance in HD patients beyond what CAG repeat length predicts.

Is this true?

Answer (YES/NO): NO